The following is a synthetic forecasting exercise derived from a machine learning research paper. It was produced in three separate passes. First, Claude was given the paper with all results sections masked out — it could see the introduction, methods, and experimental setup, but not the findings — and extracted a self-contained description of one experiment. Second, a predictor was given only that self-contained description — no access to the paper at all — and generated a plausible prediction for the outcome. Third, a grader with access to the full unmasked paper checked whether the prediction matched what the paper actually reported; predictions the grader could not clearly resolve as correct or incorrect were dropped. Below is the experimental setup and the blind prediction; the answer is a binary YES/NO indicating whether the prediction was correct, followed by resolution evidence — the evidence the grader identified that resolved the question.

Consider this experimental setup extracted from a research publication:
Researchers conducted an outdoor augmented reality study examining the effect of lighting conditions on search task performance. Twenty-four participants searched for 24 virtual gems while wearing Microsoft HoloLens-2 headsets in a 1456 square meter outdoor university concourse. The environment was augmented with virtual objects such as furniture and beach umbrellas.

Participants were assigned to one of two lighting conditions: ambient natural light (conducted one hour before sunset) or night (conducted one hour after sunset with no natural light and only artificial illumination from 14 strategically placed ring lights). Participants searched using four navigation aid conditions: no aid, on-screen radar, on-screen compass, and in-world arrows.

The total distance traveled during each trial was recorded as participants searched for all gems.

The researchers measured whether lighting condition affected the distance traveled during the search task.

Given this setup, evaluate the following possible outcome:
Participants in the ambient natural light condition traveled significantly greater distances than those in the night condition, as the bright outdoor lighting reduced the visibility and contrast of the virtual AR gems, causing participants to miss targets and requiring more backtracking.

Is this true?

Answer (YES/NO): NO